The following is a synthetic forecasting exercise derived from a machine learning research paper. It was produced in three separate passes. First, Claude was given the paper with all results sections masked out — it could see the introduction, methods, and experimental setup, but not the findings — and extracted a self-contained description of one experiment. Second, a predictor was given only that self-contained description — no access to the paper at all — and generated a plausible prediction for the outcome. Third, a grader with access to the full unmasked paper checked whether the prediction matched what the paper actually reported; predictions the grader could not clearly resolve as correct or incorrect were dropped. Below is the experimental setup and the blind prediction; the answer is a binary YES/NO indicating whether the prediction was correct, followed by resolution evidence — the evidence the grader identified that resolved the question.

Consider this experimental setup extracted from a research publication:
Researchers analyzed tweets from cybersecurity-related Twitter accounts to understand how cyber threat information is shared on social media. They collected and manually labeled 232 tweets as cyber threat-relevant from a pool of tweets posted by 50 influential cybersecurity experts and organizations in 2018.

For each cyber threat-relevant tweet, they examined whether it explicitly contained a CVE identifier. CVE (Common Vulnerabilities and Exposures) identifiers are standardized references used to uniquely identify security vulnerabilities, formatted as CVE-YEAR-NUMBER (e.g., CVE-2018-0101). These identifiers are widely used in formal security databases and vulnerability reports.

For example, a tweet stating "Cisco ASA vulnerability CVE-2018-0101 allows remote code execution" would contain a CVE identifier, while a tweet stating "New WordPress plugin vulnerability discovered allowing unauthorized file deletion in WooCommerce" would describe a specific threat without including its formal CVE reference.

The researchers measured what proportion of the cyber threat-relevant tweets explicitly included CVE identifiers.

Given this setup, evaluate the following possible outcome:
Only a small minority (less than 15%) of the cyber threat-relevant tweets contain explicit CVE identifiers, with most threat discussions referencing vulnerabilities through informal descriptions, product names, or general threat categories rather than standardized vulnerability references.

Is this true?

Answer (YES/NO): NO